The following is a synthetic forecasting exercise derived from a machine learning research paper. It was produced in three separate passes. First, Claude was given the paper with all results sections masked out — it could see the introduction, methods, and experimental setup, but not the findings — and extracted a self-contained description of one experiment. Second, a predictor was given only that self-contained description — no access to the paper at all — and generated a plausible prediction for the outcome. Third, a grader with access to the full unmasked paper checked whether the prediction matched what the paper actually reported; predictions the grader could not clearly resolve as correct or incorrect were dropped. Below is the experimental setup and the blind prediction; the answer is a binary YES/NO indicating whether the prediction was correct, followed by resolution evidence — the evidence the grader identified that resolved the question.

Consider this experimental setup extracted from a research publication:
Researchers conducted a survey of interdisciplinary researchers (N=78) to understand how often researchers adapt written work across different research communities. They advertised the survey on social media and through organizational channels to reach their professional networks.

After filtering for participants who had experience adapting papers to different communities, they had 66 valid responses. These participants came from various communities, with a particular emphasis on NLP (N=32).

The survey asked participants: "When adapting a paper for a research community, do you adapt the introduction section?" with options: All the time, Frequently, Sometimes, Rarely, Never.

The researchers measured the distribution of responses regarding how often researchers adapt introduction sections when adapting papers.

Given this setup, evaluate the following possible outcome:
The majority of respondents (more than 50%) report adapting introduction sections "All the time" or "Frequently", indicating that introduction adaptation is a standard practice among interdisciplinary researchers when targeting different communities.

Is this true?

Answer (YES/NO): YES